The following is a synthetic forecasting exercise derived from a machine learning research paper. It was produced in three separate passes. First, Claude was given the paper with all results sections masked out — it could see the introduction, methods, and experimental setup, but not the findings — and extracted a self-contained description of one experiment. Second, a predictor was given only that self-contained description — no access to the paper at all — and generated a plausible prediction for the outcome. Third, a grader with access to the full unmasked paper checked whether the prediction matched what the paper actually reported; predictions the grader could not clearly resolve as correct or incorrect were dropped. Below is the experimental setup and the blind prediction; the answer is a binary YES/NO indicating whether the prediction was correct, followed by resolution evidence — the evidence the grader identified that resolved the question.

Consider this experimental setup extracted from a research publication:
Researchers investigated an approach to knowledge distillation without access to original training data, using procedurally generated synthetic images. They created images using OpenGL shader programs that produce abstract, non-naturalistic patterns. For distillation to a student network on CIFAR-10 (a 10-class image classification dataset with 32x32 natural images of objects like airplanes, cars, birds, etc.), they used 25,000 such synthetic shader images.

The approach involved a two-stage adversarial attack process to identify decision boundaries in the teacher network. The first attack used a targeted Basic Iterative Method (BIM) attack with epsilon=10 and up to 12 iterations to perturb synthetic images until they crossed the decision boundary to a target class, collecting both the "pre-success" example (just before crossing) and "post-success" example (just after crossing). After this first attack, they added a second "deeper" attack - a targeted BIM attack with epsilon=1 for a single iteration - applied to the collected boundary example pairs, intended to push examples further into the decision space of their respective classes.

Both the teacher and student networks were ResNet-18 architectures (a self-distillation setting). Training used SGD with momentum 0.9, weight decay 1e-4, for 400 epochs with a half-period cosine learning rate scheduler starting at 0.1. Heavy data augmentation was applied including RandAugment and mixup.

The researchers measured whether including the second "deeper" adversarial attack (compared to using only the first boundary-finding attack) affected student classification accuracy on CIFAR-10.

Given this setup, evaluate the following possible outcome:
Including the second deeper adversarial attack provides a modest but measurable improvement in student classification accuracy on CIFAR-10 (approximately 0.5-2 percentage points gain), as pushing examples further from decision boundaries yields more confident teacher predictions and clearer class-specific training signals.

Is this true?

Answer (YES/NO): YES